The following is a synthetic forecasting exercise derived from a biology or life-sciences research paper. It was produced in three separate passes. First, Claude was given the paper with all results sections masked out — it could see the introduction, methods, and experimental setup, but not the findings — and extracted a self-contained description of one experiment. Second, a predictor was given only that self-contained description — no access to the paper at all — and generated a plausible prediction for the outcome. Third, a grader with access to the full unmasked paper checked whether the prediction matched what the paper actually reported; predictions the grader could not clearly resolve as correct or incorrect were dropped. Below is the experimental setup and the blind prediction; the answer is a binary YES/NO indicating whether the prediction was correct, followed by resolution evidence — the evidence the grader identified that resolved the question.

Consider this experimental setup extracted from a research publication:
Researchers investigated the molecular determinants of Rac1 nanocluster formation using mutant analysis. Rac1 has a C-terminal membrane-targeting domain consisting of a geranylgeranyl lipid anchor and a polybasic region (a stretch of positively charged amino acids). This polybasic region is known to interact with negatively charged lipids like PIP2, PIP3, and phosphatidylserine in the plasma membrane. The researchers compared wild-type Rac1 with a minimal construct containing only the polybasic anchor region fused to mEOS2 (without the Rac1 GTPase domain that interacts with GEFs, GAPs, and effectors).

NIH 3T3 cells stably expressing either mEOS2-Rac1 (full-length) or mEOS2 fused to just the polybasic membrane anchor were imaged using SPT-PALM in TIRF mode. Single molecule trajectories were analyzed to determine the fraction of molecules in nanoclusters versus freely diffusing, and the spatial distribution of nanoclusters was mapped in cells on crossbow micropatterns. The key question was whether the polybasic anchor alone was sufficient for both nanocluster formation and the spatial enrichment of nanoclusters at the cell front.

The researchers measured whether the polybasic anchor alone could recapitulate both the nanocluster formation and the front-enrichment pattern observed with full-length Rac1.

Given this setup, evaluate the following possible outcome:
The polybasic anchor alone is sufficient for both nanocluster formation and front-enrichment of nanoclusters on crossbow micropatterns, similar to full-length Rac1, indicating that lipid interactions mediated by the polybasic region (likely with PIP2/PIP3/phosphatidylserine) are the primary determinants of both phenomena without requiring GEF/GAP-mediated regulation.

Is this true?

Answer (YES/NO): NO